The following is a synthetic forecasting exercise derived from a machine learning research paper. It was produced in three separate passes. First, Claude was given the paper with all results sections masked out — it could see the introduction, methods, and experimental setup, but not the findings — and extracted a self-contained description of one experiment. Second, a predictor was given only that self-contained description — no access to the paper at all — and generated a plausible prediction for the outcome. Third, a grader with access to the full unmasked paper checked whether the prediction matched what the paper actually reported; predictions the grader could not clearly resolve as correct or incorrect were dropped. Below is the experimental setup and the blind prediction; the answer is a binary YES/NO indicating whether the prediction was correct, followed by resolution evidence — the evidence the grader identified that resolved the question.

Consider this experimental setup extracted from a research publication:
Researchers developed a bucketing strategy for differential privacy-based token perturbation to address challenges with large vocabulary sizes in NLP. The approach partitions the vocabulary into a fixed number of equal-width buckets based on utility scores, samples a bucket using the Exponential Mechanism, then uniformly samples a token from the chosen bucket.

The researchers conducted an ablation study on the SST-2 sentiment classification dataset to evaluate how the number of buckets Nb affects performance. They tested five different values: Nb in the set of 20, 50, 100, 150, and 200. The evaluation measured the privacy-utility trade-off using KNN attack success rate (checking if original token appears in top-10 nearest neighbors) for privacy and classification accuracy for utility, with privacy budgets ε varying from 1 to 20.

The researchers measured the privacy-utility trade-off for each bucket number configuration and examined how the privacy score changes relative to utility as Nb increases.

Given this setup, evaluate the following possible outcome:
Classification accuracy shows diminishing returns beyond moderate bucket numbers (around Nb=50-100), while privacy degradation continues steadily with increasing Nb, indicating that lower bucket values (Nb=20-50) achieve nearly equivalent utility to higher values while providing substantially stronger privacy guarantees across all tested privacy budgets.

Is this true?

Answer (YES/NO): NO